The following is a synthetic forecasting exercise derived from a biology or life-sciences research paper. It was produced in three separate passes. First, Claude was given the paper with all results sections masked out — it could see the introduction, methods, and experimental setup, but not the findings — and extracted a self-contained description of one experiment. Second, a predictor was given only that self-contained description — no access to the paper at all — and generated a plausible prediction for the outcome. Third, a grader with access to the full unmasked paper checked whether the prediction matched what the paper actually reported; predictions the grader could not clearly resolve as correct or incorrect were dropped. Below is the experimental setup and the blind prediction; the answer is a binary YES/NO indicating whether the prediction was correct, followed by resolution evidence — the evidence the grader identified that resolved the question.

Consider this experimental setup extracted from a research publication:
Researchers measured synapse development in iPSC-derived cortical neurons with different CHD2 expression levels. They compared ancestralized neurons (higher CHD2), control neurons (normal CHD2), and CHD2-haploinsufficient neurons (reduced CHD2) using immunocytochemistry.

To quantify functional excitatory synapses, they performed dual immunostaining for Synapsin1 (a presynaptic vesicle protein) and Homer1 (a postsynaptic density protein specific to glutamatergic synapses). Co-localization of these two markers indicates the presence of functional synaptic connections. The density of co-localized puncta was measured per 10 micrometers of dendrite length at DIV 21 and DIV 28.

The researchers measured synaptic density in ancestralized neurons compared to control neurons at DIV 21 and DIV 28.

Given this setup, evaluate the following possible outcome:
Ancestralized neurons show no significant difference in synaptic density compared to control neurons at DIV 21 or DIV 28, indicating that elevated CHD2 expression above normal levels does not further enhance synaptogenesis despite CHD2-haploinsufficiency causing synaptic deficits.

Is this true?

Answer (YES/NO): NO